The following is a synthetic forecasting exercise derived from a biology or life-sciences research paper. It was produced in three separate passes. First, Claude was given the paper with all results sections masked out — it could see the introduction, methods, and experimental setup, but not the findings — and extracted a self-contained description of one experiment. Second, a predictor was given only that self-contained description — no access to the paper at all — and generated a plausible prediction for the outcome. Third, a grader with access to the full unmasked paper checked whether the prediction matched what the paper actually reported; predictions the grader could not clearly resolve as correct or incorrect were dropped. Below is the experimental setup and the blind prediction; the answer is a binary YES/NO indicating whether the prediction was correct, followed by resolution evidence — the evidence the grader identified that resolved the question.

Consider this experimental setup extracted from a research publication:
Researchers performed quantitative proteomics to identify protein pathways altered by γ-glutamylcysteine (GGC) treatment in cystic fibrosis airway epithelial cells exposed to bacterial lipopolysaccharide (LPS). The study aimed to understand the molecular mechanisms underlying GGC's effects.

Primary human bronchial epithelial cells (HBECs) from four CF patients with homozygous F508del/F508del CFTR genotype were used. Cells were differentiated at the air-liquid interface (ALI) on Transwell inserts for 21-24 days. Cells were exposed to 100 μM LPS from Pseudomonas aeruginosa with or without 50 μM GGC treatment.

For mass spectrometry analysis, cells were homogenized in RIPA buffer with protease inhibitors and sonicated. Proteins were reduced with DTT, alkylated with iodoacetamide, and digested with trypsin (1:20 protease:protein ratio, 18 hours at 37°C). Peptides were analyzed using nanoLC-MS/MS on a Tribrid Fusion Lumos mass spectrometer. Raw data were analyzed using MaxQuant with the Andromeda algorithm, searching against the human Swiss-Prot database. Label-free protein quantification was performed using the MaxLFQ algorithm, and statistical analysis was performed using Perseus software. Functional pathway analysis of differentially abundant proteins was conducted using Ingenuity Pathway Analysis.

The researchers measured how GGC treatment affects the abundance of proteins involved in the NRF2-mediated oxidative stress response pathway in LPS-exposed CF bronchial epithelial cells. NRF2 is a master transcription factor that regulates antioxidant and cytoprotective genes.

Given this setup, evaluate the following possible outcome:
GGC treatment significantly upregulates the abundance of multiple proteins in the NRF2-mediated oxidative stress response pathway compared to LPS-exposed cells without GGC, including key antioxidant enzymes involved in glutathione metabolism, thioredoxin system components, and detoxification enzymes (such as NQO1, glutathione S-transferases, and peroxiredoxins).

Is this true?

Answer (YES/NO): NO